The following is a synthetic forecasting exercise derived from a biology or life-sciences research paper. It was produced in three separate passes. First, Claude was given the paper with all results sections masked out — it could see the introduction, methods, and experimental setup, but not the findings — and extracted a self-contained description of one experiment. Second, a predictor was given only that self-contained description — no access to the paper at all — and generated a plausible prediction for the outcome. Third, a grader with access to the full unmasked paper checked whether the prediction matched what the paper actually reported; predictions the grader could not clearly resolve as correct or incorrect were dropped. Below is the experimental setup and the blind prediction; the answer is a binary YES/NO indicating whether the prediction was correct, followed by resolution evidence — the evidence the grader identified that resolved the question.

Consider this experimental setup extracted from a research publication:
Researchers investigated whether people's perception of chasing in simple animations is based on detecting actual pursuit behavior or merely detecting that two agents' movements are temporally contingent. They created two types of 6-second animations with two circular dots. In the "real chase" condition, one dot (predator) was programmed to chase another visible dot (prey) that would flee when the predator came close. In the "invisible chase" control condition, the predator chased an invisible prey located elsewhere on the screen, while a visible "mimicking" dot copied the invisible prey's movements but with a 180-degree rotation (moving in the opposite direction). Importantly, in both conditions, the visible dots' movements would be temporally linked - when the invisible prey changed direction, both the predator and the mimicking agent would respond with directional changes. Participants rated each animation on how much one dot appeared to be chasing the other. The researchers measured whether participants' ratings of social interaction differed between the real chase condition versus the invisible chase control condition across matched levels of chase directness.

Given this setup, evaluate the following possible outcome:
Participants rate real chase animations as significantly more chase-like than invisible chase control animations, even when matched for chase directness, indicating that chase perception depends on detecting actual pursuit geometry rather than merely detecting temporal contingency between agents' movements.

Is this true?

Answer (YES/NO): YES